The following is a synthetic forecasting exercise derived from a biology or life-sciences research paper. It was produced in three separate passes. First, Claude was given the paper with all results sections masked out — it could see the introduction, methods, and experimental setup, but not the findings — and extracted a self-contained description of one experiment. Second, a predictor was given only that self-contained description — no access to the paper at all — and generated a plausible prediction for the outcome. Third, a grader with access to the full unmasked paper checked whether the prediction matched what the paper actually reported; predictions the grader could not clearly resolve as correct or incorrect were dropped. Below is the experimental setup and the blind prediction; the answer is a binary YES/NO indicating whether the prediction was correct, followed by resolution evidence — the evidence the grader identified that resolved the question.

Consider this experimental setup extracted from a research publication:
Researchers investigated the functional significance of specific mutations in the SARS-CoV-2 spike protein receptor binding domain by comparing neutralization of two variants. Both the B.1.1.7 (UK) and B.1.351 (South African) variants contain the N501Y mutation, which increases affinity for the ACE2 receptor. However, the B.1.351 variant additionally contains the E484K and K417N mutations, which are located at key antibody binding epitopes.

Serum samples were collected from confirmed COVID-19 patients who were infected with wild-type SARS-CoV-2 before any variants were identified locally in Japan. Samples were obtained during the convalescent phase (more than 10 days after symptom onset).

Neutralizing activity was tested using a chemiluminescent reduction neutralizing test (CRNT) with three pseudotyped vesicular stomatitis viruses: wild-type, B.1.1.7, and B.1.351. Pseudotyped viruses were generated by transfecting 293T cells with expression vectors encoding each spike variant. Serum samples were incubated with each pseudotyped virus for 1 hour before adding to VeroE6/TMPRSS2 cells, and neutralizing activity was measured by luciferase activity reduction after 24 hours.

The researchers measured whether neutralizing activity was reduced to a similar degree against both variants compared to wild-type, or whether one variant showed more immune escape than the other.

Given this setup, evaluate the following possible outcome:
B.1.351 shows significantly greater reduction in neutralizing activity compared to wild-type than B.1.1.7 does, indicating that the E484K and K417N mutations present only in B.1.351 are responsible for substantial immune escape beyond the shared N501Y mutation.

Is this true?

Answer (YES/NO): YES